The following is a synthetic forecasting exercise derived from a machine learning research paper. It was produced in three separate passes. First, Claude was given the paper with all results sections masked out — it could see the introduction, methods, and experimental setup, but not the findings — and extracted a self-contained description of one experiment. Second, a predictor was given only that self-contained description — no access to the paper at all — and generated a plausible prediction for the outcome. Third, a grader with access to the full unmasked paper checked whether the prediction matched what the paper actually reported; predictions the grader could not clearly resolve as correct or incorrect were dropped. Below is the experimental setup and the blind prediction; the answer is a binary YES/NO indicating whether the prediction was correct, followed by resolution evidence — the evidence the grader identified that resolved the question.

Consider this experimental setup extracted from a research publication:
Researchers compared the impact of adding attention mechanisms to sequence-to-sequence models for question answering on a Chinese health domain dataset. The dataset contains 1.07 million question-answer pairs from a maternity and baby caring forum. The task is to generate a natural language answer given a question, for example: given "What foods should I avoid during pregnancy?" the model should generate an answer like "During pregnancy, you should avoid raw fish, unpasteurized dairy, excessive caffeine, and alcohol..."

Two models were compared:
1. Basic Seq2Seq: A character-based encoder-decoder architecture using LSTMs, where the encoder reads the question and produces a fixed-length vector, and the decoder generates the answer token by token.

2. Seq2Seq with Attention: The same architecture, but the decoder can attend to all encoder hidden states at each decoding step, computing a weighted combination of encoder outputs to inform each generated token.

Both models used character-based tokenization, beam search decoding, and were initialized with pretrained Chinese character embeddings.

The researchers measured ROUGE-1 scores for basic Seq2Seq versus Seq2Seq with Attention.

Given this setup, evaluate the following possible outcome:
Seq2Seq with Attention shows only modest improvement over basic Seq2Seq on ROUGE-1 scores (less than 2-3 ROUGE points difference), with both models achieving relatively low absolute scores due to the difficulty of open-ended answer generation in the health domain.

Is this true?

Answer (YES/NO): NO